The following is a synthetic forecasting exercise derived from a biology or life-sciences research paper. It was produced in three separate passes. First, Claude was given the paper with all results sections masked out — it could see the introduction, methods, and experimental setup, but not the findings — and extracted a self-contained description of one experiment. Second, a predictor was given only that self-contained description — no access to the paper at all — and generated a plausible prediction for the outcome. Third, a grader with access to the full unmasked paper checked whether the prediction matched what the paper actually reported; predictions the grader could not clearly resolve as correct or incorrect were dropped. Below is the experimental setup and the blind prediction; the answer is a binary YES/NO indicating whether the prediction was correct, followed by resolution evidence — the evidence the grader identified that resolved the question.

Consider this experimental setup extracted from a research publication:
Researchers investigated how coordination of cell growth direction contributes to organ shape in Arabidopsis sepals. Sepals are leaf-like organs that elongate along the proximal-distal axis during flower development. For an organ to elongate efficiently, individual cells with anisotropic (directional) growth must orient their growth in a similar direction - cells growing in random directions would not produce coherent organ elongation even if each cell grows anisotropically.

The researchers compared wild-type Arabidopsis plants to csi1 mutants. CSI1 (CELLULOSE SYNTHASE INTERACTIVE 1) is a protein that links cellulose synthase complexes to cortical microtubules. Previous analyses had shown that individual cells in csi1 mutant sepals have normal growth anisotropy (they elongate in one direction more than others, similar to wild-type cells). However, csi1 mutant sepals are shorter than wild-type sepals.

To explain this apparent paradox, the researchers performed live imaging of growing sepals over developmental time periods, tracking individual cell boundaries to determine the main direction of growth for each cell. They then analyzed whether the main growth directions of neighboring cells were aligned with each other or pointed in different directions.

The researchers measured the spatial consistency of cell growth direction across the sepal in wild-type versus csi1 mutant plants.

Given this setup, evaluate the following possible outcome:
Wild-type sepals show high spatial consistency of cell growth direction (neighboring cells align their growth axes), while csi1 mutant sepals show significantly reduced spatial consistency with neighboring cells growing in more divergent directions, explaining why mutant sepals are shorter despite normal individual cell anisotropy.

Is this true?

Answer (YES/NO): YES